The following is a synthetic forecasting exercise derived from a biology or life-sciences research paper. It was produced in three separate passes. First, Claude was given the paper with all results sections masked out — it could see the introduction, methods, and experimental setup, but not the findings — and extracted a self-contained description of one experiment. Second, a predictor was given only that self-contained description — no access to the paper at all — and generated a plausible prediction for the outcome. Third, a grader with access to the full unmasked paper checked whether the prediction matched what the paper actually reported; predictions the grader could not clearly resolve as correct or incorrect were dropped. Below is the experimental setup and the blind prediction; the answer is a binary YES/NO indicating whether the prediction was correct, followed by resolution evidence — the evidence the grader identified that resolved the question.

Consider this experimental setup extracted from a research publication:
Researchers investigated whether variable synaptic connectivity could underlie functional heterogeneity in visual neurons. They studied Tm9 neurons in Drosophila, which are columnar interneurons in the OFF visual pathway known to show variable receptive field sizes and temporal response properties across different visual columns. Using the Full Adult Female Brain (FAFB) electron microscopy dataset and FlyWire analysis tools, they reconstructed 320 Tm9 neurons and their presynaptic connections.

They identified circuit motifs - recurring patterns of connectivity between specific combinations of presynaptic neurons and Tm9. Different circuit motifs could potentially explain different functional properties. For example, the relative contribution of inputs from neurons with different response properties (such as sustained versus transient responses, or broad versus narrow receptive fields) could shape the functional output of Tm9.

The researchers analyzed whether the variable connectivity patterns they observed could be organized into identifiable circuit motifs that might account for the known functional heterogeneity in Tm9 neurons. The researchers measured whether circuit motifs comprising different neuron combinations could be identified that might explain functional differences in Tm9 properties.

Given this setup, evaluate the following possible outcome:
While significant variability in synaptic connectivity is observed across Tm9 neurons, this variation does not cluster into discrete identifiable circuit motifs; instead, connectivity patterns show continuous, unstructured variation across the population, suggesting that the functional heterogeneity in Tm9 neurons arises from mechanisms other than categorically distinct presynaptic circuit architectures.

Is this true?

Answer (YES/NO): NO